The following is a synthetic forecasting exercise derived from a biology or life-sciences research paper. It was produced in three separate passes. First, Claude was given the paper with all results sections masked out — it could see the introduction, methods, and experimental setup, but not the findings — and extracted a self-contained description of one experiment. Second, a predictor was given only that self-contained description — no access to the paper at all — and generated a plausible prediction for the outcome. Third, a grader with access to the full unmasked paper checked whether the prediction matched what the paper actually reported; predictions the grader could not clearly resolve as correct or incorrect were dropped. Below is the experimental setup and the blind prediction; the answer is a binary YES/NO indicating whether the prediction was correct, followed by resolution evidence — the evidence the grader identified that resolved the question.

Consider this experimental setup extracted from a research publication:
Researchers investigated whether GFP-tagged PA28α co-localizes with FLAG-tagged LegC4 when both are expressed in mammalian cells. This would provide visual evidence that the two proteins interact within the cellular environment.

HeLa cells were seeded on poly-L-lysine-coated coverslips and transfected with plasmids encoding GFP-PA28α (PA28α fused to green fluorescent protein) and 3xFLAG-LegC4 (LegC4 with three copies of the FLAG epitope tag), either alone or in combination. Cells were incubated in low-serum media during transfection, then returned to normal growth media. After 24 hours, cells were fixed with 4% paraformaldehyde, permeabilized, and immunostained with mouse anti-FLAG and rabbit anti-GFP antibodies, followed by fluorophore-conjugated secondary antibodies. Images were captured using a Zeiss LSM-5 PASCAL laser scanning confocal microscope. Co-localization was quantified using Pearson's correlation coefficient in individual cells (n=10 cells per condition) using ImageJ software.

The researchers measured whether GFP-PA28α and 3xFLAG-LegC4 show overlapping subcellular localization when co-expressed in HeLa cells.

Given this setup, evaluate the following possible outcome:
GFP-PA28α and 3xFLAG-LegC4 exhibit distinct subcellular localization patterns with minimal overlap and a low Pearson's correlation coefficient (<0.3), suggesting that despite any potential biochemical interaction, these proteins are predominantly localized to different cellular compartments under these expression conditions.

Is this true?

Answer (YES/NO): NO